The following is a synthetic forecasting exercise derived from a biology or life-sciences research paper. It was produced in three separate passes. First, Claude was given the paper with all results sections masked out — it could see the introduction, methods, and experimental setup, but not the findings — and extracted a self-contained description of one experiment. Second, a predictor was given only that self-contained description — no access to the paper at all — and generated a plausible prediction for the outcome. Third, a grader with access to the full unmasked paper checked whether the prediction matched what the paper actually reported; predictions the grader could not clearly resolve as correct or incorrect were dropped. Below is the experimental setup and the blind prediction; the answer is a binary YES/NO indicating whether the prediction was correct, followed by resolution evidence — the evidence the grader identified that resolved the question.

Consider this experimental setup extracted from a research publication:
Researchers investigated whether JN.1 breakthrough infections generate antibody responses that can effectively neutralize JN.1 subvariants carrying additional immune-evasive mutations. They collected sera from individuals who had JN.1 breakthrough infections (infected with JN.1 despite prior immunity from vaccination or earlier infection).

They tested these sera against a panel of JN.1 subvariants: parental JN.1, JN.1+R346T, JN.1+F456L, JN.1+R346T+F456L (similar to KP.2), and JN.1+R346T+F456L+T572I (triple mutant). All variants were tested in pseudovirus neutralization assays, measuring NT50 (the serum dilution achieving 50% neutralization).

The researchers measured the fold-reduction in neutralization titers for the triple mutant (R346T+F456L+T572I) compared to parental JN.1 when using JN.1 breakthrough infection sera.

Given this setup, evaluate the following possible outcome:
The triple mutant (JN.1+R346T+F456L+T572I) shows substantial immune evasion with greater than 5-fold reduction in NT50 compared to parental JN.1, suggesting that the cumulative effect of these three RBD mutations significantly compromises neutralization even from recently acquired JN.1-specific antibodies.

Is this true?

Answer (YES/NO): NO